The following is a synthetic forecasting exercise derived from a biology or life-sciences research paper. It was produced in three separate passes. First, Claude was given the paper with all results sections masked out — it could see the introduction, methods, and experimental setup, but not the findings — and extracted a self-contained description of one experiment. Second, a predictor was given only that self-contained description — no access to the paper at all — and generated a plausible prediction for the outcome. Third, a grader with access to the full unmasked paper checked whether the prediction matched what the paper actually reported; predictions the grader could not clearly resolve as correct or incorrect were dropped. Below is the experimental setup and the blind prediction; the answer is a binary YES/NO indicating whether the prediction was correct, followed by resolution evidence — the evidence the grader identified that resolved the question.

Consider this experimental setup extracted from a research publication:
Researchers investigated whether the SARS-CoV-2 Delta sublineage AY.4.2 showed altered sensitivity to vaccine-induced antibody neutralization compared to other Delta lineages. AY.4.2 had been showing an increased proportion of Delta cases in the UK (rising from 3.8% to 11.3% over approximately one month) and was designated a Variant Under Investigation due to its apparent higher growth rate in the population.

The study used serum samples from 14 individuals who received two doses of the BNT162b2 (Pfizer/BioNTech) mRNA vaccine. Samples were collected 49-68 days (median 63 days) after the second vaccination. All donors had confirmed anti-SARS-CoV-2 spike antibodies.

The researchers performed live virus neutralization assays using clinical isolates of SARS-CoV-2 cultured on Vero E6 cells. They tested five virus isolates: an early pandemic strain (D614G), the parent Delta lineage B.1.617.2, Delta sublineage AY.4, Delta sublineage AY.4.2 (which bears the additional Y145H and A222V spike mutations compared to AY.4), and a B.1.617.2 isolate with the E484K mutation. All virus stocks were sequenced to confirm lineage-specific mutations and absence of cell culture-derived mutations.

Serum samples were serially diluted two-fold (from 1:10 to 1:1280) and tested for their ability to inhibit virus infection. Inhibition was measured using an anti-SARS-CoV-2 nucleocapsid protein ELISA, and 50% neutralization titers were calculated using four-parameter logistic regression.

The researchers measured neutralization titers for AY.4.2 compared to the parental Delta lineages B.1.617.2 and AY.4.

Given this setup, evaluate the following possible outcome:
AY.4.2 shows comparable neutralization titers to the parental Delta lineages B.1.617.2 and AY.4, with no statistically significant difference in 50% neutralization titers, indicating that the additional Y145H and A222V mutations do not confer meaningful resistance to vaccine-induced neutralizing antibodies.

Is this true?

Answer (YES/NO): YES